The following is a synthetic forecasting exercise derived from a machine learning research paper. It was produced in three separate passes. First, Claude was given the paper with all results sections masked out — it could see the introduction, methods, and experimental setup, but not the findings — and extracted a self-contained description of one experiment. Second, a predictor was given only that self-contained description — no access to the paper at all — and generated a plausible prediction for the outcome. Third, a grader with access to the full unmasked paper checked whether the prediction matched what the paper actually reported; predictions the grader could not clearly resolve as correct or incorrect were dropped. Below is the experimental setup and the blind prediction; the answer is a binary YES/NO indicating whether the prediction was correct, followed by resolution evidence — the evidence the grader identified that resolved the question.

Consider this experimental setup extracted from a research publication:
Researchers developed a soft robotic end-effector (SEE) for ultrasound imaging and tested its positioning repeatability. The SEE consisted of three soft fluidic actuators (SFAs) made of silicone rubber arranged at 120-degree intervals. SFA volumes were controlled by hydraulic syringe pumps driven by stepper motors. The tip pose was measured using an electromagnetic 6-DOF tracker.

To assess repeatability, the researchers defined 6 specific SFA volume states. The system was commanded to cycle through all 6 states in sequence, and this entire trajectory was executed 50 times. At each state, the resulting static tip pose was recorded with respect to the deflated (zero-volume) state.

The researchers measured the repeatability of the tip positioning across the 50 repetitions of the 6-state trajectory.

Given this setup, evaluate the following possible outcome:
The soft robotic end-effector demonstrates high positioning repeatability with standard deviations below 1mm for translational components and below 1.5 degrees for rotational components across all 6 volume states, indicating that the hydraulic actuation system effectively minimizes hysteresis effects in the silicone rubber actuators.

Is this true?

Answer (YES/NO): YES